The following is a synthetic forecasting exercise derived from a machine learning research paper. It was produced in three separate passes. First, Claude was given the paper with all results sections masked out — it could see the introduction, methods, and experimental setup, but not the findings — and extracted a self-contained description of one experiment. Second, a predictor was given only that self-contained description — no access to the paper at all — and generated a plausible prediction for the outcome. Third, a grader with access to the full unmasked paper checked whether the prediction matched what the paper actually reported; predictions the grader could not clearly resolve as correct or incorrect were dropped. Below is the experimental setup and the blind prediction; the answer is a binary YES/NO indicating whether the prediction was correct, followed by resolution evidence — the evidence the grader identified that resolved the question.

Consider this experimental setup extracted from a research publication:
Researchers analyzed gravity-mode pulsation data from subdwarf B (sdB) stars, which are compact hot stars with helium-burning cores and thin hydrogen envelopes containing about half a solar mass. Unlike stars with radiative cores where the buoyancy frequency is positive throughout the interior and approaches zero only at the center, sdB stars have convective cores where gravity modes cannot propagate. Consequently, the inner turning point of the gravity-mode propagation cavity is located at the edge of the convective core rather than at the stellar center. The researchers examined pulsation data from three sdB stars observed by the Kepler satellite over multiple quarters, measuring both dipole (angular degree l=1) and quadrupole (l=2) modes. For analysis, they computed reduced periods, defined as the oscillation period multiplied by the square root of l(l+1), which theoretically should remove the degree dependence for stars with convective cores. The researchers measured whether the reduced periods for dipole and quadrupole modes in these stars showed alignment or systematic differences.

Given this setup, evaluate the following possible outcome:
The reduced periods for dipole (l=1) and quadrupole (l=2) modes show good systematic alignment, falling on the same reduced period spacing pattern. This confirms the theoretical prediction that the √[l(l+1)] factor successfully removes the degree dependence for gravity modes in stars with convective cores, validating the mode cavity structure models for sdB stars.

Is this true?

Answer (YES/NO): YES